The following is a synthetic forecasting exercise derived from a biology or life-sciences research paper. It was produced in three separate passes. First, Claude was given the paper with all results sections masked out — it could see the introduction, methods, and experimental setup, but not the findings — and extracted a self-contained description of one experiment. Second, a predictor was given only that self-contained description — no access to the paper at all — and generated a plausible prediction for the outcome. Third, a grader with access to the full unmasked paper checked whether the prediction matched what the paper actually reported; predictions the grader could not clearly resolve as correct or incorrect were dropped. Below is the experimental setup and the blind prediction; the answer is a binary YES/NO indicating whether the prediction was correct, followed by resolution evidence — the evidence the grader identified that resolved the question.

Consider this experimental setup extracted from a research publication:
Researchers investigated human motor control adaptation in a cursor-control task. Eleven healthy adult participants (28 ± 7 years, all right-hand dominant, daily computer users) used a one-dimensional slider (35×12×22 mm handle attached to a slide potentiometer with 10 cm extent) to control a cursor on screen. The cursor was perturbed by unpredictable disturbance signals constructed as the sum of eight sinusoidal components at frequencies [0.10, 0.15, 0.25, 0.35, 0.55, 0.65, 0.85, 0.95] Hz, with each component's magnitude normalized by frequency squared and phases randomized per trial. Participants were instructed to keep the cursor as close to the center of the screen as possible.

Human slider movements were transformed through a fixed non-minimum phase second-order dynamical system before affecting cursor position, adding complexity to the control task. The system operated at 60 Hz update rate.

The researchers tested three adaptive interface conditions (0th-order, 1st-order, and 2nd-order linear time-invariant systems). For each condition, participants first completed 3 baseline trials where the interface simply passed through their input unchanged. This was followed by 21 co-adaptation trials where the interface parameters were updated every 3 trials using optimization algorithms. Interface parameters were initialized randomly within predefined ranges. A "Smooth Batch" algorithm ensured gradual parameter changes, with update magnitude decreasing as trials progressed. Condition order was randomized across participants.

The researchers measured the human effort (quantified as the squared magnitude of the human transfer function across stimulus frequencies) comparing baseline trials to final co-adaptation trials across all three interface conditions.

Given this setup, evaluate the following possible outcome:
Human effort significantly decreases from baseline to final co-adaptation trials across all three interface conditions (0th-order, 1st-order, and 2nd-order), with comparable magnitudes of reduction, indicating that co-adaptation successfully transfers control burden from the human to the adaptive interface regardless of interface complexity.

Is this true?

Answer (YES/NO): NO